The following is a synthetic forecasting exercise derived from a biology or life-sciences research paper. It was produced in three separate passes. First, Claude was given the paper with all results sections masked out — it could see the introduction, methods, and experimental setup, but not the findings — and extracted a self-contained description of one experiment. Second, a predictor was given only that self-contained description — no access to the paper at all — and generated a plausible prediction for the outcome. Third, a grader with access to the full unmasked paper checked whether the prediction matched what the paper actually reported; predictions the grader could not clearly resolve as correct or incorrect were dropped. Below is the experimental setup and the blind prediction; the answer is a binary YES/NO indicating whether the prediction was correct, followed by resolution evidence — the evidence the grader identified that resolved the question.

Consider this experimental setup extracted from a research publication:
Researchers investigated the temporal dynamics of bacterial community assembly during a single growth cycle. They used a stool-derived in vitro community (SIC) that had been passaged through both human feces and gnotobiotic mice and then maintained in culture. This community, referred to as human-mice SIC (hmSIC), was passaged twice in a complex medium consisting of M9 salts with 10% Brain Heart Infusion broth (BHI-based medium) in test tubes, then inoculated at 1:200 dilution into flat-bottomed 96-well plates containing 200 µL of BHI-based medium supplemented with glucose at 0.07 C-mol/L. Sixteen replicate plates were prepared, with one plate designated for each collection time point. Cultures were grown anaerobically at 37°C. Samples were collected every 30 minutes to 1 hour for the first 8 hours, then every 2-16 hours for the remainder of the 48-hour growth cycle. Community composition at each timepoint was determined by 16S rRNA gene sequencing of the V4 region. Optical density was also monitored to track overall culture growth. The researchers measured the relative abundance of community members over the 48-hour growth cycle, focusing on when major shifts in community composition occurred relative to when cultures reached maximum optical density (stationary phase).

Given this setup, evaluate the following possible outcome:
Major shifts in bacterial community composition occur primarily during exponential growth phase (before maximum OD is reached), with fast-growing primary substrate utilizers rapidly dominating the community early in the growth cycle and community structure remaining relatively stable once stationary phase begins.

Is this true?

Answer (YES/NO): NO